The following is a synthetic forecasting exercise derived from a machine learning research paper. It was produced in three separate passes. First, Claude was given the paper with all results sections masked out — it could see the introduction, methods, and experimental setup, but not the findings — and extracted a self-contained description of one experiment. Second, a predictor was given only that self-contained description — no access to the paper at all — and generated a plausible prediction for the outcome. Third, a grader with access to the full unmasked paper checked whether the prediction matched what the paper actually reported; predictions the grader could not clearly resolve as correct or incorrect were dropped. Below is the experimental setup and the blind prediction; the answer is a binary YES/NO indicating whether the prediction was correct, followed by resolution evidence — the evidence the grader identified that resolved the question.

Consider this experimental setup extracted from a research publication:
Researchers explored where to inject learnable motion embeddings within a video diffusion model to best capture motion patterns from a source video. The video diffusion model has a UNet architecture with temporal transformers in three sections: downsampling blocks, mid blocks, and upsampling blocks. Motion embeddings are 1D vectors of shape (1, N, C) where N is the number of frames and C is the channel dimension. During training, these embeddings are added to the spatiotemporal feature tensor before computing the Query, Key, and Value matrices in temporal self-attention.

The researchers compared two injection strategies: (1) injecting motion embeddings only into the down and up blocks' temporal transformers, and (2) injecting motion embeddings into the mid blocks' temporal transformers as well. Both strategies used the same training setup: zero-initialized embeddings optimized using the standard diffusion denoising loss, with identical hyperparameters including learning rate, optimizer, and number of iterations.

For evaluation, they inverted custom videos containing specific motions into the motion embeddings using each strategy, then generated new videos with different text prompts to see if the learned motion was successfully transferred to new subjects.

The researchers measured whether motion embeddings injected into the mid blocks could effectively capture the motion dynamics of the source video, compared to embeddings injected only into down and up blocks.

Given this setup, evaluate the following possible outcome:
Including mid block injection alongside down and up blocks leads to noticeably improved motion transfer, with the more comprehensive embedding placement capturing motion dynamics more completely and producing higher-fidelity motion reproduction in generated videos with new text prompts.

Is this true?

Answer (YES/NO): NO